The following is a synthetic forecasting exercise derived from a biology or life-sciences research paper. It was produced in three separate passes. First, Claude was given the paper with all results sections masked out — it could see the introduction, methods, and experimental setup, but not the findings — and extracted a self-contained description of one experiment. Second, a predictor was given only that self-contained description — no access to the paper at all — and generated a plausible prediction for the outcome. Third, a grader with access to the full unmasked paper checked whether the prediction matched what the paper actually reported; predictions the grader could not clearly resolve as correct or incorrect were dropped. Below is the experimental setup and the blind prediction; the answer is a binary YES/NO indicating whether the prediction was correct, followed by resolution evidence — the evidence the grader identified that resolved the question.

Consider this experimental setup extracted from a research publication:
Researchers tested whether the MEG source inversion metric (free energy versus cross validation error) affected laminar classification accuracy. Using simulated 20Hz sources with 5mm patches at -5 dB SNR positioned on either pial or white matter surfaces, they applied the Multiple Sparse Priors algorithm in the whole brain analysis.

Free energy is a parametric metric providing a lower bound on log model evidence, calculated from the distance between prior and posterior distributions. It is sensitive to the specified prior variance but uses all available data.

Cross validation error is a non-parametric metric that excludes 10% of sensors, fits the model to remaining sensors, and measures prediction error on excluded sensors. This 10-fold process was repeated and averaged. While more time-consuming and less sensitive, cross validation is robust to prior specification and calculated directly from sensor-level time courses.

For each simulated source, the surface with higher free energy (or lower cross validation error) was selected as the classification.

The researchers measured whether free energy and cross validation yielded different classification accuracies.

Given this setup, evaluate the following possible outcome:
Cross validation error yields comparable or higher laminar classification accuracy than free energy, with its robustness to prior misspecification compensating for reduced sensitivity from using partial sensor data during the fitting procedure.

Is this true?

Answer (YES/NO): YES